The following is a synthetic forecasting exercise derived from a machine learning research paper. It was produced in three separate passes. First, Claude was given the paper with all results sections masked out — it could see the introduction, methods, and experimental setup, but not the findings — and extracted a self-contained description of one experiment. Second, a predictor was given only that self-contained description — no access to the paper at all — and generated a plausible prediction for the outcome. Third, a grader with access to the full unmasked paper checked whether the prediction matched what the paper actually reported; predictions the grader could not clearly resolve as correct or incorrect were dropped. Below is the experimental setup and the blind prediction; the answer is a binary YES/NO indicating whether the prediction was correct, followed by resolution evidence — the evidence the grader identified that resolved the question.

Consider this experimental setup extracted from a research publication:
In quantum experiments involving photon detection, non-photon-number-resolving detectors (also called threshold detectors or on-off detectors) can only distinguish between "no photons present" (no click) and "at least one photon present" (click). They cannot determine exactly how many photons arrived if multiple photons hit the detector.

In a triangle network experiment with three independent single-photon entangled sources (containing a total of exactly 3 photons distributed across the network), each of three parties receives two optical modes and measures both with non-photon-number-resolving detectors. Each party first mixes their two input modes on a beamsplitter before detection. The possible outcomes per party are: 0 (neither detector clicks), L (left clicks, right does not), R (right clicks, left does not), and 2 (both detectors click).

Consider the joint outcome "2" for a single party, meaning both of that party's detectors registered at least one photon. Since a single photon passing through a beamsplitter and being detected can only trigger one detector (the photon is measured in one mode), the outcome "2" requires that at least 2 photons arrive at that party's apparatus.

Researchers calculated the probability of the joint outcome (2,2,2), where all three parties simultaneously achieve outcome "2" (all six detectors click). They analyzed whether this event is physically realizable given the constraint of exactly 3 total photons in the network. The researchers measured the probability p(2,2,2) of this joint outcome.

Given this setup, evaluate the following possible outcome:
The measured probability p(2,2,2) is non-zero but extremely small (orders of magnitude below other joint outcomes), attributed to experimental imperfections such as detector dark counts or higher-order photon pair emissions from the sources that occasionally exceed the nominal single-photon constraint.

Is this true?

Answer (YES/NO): NO